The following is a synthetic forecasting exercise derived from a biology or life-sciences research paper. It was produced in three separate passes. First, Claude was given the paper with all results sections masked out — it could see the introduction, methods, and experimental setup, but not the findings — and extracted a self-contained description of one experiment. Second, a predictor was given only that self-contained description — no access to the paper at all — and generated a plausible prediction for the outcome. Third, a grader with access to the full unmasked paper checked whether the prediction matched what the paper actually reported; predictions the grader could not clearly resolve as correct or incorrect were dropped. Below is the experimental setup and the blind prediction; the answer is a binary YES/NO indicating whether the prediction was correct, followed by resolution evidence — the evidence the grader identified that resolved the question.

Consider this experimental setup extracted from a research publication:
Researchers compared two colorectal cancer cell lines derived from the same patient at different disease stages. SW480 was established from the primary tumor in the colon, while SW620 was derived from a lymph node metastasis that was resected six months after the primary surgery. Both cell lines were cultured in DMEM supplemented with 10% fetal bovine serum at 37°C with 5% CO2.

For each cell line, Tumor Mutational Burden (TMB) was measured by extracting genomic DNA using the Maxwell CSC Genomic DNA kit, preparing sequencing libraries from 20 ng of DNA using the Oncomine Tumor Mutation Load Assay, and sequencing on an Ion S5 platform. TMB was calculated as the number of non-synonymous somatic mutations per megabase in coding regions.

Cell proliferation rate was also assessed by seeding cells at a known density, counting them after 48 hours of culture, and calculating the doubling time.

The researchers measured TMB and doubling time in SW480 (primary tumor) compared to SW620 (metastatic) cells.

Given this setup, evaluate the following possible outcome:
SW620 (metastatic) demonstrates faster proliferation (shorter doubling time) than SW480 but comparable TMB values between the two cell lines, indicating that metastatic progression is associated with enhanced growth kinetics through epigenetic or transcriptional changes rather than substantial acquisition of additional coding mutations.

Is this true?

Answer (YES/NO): NO